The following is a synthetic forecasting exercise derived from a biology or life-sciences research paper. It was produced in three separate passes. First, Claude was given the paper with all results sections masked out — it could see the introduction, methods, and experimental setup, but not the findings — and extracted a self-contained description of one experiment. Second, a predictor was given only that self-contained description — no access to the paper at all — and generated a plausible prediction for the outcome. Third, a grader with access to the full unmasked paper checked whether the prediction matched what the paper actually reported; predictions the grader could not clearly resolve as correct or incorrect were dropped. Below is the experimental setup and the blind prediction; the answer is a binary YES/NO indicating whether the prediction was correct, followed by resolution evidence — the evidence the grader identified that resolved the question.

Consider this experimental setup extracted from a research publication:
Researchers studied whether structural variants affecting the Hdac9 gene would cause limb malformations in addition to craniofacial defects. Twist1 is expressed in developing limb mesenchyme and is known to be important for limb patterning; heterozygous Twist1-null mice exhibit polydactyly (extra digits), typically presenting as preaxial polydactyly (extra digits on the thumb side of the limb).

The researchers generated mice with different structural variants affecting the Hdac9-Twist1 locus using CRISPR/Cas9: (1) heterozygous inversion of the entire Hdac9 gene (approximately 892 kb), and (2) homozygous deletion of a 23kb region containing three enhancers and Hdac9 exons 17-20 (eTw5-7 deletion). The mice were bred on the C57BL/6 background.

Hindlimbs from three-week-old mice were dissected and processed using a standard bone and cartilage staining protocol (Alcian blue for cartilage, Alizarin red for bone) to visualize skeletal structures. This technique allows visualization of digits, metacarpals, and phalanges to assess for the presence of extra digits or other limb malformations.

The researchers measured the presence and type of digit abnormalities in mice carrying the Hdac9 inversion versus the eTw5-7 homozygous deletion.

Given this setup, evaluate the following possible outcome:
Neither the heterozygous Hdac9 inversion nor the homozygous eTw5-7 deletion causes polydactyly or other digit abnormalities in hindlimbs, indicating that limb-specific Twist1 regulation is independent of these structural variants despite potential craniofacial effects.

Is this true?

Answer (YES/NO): NO